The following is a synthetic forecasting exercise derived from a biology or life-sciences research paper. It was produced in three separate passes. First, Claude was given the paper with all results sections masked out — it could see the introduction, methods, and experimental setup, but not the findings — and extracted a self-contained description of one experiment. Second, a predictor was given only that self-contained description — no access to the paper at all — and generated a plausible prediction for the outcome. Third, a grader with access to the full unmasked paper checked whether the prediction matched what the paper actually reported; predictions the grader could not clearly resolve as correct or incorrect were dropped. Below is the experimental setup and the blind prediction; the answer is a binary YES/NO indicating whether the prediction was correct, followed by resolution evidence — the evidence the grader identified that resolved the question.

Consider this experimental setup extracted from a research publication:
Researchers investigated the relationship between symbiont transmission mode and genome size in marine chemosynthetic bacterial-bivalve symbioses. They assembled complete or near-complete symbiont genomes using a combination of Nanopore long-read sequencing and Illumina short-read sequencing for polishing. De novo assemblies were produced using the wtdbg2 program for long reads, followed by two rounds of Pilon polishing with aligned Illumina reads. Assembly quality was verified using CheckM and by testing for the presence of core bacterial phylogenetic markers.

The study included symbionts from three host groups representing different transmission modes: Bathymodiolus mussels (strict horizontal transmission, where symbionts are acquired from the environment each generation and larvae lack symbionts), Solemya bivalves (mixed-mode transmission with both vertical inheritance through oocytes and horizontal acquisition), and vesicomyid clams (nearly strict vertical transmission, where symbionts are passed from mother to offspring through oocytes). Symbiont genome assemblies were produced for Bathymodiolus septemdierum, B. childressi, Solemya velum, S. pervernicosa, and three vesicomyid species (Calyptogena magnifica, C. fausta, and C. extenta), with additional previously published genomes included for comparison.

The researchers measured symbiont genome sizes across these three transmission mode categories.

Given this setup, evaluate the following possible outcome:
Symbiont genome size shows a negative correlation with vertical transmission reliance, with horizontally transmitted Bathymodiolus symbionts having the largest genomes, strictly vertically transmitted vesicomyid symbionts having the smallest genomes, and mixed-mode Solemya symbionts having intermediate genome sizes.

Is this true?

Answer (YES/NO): NO